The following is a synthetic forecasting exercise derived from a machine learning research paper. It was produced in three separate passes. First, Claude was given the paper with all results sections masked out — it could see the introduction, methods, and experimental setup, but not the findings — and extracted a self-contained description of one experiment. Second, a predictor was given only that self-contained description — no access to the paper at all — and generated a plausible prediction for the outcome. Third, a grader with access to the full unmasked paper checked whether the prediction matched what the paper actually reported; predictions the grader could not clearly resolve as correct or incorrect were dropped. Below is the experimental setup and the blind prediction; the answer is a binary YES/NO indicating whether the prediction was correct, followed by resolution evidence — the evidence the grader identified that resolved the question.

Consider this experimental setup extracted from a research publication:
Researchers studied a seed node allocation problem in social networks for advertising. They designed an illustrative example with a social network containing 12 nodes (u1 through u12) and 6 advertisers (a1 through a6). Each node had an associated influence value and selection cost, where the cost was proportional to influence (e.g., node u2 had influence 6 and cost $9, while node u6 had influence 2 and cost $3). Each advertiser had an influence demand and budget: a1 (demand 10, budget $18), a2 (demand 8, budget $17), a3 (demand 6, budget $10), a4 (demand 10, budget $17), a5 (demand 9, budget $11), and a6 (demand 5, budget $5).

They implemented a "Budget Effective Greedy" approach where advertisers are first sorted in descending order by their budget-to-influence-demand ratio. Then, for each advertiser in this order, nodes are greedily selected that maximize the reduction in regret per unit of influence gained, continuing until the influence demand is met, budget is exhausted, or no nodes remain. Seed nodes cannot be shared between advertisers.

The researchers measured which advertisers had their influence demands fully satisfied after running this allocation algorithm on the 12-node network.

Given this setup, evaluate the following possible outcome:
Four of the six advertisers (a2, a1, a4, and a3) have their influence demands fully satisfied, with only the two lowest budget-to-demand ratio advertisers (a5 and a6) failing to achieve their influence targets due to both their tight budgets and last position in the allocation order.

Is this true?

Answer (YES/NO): YES